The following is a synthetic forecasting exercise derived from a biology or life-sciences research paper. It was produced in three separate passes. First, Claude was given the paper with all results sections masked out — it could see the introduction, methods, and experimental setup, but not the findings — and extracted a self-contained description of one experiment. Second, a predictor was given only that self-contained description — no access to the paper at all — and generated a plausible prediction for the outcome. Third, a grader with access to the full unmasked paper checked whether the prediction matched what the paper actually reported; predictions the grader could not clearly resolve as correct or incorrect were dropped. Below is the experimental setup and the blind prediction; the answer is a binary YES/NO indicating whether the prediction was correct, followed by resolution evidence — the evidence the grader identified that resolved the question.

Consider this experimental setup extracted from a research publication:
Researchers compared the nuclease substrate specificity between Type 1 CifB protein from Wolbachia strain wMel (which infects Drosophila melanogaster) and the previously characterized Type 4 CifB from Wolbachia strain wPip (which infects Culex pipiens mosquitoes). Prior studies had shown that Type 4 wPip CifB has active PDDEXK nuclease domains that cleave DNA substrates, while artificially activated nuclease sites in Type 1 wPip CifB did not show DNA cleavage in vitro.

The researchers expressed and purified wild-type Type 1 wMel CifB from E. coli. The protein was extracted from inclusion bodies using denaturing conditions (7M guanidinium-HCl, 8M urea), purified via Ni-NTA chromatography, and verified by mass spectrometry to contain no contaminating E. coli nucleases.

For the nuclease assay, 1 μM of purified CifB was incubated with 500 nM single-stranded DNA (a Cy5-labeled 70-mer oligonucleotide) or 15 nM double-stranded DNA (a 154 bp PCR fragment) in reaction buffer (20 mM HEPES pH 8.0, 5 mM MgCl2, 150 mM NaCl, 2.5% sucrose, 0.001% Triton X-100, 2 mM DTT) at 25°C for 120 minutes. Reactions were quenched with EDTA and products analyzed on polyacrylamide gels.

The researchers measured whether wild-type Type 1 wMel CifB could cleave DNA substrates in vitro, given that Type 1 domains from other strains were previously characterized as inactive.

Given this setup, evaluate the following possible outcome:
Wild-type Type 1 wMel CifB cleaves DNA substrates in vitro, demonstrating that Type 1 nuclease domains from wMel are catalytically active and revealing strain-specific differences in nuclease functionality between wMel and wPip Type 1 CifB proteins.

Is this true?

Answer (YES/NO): YES